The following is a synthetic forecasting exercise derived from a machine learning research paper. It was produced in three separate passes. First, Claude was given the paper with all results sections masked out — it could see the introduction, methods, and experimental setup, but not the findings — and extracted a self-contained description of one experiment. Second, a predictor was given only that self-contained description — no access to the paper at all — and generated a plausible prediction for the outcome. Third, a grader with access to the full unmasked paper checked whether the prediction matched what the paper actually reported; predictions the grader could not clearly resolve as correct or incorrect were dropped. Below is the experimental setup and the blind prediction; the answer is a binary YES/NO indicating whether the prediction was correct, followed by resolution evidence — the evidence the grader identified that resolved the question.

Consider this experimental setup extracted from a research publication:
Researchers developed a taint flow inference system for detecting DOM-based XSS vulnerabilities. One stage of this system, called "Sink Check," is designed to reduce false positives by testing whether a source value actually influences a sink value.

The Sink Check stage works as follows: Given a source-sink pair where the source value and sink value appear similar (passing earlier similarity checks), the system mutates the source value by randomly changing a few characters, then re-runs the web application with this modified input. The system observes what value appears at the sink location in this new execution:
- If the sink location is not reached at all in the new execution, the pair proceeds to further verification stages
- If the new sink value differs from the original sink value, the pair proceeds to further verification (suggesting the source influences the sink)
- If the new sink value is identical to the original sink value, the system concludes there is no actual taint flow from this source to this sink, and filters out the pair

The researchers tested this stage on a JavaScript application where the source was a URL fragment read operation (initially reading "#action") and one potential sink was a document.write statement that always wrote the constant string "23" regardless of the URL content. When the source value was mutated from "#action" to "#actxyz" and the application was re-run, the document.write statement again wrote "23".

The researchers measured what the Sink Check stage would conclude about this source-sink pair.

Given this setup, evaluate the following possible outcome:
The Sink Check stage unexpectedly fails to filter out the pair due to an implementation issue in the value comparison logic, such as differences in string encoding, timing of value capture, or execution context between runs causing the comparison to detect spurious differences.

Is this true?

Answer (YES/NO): NO